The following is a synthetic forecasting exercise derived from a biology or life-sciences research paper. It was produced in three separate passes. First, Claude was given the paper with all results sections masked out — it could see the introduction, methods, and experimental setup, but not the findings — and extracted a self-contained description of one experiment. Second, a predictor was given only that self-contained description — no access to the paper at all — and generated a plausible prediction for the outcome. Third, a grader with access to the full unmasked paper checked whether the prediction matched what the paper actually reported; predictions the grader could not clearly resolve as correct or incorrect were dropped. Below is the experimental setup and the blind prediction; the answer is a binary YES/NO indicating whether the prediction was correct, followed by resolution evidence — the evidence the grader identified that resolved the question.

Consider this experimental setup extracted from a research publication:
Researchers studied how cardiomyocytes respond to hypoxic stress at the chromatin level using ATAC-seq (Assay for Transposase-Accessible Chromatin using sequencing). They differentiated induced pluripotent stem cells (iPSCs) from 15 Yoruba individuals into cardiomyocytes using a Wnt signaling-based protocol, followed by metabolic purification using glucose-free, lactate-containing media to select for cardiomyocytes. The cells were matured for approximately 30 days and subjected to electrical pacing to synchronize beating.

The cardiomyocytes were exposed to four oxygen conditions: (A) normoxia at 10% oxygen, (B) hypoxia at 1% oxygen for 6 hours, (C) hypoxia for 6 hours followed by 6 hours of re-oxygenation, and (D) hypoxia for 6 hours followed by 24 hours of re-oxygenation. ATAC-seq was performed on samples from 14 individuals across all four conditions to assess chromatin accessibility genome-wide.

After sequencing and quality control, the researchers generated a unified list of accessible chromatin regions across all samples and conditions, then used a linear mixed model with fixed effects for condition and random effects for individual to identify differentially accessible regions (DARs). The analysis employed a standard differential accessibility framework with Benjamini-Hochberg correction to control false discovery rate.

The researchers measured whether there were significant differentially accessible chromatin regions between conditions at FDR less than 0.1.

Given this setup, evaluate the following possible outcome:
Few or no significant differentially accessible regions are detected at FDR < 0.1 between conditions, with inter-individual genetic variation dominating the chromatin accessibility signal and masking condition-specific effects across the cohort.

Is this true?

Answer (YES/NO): NO